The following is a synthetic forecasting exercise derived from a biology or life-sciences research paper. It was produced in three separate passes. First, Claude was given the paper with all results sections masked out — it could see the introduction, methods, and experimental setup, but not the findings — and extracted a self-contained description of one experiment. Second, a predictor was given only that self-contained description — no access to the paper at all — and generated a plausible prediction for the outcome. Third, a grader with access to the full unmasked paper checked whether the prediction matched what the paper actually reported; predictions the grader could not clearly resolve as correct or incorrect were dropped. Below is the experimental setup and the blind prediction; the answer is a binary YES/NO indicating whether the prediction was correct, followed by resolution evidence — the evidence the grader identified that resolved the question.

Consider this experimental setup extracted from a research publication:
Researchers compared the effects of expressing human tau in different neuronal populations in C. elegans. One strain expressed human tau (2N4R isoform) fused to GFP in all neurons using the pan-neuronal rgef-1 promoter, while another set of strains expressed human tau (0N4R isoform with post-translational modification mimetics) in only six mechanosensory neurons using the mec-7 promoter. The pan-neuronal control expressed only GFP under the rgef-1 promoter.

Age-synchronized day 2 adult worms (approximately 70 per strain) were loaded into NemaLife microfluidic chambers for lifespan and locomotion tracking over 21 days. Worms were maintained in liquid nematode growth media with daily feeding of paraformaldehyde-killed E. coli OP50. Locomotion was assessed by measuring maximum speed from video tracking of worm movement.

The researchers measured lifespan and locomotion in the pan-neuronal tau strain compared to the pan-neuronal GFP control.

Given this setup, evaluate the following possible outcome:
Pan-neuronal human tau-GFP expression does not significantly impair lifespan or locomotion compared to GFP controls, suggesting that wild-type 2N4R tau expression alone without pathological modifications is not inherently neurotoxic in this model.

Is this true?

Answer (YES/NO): YES